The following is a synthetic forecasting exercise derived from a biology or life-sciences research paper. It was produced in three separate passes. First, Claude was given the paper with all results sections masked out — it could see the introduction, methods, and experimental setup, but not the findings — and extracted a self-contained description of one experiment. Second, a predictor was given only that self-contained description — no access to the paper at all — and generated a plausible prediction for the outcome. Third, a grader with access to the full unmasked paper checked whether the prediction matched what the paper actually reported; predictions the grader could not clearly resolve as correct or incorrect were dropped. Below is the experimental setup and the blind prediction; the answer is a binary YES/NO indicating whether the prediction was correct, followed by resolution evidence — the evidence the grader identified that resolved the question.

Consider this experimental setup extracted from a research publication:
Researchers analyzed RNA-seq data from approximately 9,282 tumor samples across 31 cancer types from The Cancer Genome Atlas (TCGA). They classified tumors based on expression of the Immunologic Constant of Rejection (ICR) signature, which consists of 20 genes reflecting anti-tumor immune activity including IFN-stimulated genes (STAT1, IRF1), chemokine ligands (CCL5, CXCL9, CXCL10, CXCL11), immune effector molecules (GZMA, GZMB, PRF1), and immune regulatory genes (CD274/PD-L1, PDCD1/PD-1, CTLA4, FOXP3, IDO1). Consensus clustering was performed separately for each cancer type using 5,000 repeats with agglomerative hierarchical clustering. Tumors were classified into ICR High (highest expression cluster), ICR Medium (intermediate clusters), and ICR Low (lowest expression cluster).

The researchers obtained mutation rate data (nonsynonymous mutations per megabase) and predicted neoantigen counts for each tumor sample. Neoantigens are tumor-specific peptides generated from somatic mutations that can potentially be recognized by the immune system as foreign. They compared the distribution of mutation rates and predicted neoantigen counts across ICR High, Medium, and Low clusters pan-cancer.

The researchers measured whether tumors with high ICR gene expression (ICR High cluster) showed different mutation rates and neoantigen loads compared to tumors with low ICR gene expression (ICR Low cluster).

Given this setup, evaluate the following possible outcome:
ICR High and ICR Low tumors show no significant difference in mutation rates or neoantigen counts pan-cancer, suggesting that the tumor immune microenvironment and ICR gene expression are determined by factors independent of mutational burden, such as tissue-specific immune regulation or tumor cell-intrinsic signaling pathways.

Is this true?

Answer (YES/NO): NO